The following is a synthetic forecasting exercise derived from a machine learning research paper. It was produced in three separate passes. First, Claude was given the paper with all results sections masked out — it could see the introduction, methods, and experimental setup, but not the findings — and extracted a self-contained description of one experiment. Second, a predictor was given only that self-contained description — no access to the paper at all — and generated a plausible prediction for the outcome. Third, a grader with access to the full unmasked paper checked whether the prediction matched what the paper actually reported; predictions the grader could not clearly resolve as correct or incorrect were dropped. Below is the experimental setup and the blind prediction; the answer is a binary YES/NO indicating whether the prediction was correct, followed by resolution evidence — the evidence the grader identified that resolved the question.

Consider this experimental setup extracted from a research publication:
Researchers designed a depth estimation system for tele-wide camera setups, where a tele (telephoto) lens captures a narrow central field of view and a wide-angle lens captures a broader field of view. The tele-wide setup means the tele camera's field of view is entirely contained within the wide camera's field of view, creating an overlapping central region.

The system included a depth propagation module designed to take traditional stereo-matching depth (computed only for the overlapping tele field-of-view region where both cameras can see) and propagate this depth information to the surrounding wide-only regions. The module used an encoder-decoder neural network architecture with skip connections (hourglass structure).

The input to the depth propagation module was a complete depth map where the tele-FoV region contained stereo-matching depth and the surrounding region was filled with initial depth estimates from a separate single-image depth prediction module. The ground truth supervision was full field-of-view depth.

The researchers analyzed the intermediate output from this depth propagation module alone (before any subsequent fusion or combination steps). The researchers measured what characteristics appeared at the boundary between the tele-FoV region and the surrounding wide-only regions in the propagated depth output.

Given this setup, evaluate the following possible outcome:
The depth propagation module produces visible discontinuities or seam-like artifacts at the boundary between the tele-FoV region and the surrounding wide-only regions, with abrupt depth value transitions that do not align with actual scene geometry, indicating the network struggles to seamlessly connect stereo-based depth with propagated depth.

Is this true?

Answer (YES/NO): NO